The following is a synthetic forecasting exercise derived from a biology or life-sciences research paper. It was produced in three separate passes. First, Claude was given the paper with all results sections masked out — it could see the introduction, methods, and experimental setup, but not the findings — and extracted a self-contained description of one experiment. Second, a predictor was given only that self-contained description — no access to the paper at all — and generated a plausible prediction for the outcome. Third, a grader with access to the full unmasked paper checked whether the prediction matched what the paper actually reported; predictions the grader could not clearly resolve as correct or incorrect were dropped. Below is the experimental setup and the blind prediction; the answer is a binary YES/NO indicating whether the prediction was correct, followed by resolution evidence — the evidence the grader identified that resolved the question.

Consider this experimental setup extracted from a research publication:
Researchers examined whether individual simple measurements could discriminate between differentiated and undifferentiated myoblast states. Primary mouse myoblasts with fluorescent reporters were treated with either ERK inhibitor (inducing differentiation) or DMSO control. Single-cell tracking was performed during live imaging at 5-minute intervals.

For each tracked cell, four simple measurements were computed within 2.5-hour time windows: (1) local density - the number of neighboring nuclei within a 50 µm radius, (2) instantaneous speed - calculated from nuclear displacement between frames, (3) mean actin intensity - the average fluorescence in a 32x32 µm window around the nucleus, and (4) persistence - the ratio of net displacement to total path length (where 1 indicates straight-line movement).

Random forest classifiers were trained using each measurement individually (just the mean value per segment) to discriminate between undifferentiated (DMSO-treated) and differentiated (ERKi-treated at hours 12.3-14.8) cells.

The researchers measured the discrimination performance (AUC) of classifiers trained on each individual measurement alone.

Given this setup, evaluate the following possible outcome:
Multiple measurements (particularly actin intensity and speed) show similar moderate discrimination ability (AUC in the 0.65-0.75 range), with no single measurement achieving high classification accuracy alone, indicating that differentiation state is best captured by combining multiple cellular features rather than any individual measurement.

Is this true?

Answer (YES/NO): NO